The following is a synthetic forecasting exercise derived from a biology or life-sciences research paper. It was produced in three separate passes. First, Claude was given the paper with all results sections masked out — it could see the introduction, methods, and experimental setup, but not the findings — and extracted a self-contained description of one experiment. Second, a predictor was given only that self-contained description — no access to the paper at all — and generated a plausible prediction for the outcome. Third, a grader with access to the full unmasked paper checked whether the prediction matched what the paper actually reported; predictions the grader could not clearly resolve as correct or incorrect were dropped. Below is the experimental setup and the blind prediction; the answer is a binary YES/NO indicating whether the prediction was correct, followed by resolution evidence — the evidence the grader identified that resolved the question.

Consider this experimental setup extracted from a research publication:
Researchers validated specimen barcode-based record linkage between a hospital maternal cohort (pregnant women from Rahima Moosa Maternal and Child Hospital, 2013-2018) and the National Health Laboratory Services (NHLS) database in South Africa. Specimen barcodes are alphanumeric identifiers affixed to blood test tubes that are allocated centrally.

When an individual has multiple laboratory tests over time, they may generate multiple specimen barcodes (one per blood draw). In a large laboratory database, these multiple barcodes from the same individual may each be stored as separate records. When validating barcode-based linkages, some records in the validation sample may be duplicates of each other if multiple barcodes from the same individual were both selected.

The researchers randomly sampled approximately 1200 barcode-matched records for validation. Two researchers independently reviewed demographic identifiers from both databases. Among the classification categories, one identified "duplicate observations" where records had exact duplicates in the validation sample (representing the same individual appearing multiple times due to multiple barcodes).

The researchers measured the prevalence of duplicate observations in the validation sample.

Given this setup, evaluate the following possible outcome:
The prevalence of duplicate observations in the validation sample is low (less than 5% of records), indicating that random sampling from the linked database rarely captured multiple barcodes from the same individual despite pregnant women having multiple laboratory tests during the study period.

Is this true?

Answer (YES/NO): YES